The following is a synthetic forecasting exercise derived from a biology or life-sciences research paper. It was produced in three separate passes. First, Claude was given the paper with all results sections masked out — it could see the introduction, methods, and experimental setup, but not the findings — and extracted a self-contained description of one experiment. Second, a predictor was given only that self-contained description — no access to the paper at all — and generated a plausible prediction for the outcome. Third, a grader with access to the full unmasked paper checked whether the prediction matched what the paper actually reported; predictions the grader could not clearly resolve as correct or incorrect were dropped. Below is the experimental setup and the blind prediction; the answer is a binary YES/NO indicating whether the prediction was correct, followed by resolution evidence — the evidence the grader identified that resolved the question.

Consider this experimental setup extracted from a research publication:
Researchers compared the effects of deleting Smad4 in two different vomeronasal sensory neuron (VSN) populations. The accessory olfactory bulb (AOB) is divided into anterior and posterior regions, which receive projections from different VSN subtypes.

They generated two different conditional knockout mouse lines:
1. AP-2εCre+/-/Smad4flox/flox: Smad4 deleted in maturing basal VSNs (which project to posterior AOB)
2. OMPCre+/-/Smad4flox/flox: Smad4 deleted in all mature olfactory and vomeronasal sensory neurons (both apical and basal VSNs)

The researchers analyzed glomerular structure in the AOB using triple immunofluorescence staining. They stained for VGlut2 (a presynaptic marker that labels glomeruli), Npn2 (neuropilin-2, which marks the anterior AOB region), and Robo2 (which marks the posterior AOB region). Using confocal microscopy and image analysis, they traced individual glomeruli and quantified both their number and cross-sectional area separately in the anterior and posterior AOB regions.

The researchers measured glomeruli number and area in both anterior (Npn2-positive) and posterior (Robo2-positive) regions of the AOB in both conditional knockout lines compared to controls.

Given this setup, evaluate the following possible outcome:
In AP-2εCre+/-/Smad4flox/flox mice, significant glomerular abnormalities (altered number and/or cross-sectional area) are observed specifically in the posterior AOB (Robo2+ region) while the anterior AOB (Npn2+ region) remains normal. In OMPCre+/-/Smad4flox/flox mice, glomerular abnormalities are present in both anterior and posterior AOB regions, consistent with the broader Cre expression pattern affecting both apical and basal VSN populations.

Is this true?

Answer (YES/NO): NO